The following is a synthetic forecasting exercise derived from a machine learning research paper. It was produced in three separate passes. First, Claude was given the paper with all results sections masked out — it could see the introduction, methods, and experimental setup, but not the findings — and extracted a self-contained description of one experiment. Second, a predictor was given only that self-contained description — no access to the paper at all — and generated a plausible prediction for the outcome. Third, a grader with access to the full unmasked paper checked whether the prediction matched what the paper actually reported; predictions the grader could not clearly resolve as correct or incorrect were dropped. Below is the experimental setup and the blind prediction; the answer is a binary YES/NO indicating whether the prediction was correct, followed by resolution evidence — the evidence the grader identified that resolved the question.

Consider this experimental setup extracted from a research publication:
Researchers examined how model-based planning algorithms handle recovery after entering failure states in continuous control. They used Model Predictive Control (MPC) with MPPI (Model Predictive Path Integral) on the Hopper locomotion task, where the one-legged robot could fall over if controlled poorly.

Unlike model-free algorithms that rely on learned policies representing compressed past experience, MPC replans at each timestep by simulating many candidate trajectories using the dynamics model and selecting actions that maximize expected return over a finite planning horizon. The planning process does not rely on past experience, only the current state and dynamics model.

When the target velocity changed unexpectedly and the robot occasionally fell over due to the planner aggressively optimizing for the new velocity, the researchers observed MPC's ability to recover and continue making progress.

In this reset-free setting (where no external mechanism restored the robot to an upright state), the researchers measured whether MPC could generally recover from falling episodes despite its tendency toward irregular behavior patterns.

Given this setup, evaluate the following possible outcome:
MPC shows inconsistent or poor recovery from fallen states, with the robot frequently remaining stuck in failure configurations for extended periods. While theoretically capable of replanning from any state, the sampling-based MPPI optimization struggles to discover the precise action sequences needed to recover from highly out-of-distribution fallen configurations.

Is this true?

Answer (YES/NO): NO